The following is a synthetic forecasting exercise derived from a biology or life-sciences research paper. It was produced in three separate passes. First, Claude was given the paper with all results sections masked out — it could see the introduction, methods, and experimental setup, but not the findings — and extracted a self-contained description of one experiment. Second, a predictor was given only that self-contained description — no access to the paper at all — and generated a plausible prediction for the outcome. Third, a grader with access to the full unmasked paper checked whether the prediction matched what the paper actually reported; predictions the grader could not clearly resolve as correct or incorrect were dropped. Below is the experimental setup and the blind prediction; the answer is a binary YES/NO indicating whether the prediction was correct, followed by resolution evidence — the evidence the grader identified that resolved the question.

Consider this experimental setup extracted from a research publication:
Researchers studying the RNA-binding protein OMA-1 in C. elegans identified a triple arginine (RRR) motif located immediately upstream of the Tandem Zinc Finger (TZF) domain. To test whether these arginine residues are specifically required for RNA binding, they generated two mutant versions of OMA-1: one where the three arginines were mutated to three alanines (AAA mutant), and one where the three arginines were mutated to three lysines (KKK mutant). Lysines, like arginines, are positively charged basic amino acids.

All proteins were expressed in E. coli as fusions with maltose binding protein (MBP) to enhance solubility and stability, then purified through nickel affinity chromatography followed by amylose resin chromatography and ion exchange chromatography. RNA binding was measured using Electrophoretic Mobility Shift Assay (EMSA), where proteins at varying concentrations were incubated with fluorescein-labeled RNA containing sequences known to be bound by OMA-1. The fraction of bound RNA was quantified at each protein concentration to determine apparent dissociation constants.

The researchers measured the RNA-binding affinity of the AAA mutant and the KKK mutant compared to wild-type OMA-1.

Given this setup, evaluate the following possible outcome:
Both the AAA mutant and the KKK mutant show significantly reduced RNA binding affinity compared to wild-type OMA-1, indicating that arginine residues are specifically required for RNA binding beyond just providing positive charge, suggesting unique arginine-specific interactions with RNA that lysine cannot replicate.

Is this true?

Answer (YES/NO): NO